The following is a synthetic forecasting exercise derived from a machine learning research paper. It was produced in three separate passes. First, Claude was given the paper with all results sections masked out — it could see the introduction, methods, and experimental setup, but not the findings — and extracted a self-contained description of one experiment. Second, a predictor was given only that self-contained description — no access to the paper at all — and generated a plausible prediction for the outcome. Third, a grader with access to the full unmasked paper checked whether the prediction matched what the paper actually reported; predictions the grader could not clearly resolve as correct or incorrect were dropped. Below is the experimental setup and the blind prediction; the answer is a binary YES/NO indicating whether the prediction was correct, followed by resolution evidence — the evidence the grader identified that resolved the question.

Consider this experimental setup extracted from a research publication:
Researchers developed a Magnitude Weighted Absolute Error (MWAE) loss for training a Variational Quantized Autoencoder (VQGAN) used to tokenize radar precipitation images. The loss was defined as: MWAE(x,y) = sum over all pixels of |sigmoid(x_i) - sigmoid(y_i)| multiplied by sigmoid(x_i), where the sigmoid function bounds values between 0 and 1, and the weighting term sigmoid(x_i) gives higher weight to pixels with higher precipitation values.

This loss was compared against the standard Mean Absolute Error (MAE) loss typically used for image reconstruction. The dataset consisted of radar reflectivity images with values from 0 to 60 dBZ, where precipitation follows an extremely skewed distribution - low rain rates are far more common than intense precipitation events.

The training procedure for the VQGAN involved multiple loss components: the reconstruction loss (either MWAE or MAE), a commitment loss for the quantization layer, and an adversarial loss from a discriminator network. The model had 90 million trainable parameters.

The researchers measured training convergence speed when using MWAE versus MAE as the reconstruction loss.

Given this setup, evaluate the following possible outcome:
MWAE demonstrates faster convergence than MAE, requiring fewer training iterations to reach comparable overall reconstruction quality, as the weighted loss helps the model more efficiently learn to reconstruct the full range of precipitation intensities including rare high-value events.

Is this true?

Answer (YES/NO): NO